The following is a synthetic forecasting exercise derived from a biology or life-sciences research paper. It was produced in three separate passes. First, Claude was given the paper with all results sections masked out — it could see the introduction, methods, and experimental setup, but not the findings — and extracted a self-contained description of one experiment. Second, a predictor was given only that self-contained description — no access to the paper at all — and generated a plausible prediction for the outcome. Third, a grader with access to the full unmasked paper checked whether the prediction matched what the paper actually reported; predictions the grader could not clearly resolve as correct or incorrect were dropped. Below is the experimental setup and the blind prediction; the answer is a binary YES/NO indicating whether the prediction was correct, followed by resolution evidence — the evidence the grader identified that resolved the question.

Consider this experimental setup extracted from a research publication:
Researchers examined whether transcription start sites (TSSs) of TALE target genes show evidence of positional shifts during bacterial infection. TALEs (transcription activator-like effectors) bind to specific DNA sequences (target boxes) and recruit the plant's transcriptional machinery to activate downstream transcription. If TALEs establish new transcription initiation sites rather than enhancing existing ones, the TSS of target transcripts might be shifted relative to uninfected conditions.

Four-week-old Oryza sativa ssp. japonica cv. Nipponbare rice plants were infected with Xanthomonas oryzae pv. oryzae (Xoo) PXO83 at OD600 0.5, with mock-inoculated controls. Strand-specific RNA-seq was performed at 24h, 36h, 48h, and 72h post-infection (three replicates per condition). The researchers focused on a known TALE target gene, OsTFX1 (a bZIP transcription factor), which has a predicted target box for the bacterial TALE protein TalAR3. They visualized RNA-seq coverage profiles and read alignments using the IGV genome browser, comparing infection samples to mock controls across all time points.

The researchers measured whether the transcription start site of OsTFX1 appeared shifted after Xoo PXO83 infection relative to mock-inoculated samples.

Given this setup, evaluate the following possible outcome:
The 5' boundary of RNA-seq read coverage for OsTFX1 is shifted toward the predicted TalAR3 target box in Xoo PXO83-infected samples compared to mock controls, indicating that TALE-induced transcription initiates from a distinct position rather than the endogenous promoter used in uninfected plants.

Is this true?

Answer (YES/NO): NO